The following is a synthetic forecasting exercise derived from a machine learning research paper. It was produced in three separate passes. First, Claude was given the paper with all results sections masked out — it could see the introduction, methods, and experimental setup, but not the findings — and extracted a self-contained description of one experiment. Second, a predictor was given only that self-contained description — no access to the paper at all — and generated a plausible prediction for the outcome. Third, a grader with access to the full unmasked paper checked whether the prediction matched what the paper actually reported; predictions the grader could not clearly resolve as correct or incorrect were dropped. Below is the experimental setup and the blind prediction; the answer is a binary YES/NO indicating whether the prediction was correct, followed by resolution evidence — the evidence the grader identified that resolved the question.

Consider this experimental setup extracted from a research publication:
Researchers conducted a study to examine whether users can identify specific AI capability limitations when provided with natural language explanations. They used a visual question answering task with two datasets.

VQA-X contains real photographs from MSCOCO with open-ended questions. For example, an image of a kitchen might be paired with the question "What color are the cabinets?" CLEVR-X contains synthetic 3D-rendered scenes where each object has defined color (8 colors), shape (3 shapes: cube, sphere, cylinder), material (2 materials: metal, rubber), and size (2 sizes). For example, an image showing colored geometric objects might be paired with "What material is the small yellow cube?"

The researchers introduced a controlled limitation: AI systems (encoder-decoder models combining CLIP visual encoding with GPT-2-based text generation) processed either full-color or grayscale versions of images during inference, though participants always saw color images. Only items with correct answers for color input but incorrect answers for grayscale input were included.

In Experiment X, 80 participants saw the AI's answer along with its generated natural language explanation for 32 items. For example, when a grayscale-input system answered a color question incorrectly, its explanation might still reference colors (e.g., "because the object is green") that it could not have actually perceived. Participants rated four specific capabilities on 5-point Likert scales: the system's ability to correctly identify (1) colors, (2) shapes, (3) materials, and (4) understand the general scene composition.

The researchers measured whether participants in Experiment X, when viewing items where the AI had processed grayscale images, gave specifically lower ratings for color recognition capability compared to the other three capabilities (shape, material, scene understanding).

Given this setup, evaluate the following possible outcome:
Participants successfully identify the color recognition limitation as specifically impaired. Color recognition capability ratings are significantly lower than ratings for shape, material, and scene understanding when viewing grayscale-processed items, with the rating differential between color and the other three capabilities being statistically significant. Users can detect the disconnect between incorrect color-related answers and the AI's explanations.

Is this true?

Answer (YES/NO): NO